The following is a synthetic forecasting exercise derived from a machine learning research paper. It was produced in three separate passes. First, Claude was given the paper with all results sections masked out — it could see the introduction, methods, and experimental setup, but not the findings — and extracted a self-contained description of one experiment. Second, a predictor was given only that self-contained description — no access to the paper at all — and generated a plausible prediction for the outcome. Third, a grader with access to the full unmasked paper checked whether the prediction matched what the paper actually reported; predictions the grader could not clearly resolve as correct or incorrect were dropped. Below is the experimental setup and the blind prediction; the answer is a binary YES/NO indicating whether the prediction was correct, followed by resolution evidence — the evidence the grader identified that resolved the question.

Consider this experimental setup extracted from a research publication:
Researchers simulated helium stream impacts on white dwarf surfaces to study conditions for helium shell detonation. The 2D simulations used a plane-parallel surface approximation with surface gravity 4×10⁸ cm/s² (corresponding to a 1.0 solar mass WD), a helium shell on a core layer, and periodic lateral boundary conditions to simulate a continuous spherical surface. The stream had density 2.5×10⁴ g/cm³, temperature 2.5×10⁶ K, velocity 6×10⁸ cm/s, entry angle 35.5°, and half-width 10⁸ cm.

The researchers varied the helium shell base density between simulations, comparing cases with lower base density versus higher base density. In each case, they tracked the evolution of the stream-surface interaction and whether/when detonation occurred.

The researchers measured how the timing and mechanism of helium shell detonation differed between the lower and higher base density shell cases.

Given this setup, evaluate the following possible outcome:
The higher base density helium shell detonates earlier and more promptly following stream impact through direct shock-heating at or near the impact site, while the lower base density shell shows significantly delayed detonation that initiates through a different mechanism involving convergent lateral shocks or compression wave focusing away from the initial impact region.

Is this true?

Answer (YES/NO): NO